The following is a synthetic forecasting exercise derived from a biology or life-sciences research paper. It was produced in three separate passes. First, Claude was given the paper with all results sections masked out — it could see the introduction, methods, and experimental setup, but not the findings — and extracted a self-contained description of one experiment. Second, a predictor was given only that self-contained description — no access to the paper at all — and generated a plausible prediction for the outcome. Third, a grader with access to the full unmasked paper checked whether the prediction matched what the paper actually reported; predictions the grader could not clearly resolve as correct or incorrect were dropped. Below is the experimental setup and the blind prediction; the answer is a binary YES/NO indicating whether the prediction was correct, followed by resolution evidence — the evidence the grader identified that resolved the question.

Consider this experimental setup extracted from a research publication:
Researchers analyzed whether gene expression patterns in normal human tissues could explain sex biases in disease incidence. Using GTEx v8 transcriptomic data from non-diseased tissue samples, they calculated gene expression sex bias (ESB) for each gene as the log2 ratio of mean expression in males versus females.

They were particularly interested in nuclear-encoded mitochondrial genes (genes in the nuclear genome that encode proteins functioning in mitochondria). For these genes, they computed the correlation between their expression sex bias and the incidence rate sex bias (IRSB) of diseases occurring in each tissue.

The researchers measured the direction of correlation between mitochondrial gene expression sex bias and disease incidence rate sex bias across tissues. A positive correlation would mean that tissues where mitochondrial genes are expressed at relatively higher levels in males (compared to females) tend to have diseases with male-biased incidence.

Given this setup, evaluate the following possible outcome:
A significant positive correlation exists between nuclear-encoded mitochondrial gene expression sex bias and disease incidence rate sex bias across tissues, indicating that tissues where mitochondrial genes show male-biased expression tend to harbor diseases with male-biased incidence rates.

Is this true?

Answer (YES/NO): NO